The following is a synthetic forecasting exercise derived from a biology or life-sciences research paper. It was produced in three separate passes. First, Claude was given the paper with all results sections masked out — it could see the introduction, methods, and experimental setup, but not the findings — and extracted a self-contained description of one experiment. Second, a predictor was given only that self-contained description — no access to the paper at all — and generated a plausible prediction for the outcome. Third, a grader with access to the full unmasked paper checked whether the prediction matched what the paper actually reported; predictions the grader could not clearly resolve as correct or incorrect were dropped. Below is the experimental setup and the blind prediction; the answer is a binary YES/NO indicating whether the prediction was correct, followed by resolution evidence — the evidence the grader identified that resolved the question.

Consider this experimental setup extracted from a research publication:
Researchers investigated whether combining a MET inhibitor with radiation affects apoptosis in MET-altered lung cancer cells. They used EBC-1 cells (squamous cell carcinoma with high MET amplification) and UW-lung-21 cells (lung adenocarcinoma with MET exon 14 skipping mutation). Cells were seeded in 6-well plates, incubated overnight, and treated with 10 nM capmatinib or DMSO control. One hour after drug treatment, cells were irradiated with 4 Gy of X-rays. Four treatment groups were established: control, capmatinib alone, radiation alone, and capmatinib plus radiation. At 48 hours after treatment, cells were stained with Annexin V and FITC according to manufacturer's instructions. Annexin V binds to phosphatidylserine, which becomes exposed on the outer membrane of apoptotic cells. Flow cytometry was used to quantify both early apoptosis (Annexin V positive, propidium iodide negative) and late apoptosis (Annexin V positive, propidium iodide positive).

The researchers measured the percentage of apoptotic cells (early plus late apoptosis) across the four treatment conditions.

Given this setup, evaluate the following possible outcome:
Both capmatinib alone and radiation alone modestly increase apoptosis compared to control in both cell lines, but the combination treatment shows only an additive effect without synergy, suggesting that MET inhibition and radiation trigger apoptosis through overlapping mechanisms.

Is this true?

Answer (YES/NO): NO